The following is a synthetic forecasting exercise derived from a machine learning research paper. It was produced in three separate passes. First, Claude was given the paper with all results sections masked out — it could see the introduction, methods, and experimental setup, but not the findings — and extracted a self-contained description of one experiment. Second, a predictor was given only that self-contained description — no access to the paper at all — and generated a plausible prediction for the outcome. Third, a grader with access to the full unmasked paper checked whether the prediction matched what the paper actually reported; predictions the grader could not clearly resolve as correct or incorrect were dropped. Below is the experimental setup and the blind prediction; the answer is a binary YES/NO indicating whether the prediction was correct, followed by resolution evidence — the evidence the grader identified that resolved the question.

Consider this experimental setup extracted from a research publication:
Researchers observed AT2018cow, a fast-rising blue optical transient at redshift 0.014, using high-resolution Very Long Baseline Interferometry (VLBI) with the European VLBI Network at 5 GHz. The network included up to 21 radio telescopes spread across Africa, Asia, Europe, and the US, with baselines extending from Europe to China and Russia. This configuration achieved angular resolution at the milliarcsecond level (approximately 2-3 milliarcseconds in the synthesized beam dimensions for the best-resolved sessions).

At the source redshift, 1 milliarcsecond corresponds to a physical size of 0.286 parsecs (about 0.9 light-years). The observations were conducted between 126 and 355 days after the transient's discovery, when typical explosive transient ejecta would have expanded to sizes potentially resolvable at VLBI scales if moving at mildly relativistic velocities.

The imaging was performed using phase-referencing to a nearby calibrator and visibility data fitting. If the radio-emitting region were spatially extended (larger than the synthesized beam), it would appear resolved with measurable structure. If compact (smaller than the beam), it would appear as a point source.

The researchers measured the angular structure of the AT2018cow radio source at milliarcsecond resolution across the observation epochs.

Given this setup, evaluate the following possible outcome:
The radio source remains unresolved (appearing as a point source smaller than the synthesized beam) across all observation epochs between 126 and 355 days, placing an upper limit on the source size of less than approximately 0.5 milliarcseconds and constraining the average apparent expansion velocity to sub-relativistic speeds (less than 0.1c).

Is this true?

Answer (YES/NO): NO